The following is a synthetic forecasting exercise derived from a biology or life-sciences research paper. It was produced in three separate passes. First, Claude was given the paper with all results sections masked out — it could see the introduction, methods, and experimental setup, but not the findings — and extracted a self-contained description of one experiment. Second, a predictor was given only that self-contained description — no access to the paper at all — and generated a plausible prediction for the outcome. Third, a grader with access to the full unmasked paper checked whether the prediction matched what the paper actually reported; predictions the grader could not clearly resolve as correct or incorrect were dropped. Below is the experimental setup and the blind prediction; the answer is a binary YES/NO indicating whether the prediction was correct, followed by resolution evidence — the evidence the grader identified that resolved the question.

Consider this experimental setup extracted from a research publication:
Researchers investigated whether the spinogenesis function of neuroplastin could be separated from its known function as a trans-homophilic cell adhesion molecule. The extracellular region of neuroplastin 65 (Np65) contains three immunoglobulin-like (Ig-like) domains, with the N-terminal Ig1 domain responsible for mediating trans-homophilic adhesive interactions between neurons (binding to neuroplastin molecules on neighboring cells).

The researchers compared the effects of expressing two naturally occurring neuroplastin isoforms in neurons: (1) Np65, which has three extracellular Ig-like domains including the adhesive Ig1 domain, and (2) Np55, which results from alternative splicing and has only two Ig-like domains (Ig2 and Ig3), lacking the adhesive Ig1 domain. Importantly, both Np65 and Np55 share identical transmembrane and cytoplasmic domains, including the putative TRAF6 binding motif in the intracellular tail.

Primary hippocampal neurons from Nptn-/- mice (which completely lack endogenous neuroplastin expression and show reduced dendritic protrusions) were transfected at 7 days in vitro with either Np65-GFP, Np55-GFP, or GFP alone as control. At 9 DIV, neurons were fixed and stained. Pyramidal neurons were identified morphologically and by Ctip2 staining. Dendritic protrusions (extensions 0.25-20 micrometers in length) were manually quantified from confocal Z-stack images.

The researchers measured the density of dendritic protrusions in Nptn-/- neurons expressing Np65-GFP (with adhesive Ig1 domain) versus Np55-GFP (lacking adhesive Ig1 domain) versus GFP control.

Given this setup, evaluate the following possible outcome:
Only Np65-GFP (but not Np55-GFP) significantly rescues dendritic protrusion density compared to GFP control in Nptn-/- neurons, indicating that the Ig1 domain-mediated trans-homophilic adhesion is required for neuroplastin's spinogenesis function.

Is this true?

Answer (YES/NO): NO